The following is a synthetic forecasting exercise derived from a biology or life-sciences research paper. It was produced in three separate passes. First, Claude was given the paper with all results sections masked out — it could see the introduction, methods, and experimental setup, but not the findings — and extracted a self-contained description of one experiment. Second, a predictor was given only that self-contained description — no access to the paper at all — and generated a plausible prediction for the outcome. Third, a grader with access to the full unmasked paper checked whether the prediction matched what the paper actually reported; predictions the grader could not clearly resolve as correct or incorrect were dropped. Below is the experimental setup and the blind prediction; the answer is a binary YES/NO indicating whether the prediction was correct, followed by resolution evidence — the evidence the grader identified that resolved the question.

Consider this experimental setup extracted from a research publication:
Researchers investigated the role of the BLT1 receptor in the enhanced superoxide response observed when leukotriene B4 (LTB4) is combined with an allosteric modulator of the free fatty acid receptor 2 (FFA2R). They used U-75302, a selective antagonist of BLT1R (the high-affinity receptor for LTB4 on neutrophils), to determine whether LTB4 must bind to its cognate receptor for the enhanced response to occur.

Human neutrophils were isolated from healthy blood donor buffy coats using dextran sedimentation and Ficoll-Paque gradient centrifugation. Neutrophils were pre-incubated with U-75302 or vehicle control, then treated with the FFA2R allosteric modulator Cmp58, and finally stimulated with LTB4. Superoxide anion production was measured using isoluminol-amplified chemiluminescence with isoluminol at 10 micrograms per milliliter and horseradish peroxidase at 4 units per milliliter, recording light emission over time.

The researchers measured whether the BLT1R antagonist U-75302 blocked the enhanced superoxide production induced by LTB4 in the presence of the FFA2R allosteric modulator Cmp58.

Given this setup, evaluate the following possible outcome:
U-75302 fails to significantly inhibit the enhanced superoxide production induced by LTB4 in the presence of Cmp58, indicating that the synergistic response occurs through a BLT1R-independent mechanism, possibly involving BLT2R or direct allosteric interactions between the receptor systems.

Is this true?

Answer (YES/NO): NO